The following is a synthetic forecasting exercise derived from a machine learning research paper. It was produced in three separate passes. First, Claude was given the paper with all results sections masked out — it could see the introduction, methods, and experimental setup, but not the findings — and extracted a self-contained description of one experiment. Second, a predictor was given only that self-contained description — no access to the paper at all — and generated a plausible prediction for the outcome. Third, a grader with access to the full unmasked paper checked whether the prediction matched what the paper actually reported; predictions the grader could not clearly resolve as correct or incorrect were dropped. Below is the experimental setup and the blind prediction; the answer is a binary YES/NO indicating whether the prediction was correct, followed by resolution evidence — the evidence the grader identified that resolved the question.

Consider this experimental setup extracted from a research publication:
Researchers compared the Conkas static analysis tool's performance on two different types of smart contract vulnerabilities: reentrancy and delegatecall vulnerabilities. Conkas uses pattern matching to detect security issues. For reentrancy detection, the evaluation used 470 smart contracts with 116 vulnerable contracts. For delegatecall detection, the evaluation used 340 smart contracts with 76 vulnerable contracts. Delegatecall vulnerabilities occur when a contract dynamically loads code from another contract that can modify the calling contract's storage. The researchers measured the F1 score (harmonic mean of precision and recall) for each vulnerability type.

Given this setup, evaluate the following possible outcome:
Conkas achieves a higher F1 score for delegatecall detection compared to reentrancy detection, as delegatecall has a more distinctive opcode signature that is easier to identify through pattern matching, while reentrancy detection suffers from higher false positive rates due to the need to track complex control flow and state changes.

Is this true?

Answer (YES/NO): YES